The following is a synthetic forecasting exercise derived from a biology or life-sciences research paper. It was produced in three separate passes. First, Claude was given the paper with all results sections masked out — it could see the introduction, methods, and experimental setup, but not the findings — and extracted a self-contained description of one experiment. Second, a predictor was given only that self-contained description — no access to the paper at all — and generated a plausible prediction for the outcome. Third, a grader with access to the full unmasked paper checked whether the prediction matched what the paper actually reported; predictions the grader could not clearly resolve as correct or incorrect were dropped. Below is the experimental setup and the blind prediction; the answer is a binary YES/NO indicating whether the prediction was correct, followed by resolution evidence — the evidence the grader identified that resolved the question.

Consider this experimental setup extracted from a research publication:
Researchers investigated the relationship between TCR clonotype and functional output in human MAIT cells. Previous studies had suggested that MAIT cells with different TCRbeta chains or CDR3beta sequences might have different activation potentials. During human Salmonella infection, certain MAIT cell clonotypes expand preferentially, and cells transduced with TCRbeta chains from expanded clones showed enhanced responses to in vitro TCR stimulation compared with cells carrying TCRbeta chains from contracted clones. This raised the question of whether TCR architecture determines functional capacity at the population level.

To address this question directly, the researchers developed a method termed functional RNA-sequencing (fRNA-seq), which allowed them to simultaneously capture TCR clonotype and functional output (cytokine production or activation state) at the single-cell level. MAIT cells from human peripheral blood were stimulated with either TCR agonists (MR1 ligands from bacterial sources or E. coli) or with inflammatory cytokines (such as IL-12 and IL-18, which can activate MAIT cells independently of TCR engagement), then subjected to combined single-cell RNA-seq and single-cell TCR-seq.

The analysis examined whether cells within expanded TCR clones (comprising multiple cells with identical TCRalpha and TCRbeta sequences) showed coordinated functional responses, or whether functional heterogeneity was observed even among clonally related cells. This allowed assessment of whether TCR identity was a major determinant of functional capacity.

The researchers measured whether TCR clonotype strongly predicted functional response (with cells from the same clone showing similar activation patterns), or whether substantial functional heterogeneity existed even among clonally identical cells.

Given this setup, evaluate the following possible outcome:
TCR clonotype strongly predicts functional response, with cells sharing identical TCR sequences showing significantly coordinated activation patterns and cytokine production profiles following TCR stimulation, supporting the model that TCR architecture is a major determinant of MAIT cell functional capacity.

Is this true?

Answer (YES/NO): NO